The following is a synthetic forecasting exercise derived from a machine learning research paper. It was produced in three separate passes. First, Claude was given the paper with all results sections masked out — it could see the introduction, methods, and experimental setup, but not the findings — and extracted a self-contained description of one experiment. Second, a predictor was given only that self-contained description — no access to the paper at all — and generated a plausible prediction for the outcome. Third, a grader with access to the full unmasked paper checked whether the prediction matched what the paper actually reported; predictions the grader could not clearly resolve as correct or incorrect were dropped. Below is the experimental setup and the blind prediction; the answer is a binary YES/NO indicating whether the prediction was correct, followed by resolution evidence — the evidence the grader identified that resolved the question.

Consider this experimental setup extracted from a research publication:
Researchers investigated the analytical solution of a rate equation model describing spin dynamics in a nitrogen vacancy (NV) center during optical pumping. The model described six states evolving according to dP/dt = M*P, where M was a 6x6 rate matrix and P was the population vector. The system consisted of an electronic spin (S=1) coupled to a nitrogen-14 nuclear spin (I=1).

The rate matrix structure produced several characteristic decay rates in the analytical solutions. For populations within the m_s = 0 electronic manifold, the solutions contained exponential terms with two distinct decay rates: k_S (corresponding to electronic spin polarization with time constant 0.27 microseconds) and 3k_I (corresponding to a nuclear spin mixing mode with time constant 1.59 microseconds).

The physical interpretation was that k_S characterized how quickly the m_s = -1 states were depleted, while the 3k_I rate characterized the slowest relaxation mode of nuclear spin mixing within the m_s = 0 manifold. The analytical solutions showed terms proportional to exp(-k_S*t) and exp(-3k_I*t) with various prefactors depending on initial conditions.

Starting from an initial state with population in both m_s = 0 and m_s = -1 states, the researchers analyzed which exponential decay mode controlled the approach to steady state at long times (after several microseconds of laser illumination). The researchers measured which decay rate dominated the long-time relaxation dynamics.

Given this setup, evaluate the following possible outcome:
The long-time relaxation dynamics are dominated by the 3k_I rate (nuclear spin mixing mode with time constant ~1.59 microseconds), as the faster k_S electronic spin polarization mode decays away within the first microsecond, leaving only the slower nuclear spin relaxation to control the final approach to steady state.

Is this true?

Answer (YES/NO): YES